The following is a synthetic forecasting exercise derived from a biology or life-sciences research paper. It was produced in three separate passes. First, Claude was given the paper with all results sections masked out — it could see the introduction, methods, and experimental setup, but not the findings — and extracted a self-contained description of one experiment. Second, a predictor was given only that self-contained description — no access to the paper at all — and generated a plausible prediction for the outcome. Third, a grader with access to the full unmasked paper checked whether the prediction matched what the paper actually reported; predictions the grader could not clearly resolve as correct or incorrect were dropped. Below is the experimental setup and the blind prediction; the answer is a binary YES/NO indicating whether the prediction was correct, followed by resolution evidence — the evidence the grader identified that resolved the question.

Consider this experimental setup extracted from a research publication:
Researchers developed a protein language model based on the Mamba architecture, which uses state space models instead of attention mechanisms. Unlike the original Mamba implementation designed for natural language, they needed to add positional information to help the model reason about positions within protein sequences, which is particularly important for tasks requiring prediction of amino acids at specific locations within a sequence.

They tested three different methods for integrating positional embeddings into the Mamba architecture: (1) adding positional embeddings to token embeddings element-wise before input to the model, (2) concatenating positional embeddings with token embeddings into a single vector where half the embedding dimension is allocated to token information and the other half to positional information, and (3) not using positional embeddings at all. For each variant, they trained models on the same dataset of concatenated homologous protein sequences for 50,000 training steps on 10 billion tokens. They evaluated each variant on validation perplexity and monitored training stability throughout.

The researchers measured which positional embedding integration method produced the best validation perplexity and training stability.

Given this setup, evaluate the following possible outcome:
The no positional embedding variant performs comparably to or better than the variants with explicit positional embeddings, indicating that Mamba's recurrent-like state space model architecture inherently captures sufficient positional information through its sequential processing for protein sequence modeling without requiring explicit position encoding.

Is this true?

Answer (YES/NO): NO